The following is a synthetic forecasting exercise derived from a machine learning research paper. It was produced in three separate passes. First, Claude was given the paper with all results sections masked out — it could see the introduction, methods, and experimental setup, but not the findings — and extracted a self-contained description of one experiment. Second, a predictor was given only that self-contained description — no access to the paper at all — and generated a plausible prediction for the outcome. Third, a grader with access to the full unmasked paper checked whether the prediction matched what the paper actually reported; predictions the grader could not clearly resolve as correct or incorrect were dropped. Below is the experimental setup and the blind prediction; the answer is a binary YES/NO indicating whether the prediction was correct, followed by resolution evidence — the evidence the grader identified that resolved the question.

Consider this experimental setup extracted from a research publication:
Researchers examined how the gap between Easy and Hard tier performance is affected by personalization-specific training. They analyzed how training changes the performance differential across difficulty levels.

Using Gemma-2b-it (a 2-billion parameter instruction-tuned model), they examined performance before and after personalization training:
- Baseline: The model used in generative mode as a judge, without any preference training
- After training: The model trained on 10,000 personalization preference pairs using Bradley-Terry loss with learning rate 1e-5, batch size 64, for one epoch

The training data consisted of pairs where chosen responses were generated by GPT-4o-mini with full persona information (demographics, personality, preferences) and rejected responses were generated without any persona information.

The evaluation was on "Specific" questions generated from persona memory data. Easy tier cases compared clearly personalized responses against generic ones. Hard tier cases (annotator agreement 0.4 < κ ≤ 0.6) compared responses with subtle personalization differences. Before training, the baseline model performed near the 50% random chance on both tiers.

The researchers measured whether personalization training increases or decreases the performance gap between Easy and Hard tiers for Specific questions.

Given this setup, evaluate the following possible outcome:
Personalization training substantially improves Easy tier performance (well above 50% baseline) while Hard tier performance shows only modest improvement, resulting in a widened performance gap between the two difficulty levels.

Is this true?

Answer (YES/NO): YES